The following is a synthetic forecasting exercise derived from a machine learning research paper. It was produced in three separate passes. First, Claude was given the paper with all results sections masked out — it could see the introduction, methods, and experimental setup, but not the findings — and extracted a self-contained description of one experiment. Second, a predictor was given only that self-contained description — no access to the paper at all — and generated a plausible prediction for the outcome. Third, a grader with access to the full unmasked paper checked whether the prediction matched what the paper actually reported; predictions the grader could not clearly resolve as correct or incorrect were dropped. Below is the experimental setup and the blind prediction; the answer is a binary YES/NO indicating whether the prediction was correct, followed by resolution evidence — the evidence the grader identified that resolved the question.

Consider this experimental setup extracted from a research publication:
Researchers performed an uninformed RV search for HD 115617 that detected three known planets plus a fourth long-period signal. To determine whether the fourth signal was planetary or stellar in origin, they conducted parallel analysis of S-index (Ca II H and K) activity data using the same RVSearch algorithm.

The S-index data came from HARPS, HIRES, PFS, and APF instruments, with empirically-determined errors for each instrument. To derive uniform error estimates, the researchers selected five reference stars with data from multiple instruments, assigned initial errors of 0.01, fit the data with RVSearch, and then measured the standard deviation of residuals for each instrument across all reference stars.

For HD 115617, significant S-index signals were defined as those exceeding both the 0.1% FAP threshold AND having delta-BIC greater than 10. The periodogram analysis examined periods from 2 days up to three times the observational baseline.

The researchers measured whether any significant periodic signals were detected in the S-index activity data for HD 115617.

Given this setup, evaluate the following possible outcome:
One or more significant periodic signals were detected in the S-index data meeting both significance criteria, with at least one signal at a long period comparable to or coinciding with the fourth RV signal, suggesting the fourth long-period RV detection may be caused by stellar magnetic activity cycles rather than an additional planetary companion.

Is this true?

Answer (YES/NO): NO